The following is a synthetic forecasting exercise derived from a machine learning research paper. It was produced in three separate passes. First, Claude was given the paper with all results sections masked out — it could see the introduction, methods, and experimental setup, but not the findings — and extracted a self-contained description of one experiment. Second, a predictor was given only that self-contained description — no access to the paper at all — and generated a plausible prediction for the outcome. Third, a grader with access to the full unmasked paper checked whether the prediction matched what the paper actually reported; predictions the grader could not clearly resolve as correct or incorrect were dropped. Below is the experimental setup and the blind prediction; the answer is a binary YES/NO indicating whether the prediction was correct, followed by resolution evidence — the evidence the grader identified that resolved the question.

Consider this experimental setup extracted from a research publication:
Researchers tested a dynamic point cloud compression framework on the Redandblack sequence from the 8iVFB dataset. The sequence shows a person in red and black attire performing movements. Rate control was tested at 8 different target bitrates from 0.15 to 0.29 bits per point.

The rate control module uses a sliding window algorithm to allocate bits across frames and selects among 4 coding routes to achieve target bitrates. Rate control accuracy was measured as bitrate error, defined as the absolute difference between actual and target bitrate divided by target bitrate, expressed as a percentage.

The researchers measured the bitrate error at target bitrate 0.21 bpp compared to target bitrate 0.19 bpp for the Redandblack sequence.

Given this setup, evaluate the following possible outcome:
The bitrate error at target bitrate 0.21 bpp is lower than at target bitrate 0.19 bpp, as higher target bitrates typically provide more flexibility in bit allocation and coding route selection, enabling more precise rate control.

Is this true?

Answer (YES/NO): YES